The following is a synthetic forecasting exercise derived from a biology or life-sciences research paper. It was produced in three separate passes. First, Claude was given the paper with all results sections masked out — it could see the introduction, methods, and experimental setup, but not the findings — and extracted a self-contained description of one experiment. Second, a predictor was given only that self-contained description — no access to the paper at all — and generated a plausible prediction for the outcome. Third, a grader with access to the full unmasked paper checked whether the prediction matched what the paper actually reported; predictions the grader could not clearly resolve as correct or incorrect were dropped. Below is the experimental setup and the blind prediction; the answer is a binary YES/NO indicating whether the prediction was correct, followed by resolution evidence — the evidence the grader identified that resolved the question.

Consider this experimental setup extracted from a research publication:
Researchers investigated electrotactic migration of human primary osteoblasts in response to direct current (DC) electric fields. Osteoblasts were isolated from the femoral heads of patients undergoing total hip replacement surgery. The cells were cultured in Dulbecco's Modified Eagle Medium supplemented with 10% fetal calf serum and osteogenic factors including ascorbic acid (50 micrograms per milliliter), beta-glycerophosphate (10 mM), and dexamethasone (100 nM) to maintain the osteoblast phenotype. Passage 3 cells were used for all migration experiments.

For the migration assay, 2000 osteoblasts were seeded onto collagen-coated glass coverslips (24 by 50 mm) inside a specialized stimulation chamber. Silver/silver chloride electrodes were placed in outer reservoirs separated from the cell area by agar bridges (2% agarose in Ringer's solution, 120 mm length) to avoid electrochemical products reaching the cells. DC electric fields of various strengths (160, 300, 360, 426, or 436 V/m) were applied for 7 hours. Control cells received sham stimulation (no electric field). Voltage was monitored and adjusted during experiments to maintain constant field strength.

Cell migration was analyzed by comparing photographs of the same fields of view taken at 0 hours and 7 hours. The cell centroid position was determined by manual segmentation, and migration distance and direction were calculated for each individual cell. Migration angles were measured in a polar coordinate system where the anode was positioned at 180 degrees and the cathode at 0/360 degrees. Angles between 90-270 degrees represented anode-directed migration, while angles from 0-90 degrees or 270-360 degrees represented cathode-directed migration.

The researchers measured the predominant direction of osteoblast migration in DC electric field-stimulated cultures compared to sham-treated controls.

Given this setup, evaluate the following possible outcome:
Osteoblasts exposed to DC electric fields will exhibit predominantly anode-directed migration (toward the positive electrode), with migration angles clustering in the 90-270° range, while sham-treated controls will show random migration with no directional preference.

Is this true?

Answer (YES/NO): YES